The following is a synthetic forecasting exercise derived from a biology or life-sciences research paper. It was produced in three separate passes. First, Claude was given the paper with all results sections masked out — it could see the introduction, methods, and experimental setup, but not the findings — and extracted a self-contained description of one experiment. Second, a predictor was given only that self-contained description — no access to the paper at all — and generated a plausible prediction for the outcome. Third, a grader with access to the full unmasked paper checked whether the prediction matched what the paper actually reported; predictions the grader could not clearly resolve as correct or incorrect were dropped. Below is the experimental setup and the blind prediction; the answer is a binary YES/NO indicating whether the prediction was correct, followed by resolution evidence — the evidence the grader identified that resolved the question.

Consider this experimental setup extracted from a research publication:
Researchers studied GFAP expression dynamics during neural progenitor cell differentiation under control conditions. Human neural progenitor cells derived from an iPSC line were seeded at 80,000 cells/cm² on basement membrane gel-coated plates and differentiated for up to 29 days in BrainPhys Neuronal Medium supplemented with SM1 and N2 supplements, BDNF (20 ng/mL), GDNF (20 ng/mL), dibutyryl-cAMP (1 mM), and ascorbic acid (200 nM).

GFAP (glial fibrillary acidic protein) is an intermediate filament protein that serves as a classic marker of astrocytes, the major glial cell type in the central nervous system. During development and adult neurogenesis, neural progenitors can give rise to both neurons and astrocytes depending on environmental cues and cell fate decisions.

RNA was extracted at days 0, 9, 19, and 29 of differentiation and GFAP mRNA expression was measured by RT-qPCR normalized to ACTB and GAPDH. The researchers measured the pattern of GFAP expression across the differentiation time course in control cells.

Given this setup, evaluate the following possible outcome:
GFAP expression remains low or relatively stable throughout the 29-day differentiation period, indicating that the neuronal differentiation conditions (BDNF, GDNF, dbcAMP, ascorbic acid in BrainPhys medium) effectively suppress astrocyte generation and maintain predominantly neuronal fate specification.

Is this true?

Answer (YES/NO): NO